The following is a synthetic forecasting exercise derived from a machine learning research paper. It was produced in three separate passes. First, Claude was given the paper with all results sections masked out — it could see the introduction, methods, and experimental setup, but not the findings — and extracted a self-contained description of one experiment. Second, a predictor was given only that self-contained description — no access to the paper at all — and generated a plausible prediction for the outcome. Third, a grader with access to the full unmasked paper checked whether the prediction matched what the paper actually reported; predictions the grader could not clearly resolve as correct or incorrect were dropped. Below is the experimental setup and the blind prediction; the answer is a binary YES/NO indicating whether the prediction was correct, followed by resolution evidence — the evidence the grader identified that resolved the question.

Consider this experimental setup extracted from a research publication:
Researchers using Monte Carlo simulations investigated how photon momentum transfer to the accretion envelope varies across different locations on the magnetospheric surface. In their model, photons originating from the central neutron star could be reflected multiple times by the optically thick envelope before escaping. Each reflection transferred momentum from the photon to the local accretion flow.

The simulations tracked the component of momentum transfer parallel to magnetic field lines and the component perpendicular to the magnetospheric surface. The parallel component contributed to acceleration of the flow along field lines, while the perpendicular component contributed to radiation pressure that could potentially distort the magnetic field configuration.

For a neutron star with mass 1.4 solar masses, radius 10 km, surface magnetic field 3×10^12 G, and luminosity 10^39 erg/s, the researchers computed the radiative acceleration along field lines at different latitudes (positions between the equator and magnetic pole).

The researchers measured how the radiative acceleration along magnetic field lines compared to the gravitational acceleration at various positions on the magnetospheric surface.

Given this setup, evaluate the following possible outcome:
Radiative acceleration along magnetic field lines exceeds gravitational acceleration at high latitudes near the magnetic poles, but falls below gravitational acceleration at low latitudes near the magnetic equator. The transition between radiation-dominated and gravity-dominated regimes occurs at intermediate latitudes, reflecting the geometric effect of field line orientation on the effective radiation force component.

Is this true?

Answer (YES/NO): NO